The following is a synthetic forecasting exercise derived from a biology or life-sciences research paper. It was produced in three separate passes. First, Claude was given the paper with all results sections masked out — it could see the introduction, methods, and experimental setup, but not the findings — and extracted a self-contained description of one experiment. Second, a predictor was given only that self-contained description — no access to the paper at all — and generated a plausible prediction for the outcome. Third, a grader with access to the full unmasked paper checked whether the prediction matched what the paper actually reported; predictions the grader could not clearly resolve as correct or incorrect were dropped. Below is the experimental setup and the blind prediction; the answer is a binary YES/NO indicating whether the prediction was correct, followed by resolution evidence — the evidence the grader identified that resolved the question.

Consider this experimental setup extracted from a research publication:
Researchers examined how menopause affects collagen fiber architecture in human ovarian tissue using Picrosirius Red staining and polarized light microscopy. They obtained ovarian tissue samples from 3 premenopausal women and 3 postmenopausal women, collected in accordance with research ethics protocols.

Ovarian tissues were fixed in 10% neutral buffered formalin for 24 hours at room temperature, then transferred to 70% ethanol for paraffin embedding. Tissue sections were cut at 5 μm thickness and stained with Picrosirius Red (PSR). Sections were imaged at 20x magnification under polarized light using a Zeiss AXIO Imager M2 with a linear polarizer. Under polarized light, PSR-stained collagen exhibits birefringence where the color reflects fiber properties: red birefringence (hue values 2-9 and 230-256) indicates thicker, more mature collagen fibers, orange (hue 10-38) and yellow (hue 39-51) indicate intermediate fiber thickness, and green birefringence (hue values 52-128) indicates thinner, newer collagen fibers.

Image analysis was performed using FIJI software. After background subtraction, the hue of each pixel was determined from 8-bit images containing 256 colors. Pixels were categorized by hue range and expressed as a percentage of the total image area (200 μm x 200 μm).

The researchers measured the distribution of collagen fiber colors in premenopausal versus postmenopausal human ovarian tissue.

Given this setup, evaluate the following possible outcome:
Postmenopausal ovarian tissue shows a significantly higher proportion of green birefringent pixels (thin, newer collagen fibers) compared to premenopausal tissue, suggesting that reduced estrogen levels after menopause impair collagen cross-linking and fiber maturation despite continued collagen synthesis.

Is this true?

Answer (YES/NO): NO